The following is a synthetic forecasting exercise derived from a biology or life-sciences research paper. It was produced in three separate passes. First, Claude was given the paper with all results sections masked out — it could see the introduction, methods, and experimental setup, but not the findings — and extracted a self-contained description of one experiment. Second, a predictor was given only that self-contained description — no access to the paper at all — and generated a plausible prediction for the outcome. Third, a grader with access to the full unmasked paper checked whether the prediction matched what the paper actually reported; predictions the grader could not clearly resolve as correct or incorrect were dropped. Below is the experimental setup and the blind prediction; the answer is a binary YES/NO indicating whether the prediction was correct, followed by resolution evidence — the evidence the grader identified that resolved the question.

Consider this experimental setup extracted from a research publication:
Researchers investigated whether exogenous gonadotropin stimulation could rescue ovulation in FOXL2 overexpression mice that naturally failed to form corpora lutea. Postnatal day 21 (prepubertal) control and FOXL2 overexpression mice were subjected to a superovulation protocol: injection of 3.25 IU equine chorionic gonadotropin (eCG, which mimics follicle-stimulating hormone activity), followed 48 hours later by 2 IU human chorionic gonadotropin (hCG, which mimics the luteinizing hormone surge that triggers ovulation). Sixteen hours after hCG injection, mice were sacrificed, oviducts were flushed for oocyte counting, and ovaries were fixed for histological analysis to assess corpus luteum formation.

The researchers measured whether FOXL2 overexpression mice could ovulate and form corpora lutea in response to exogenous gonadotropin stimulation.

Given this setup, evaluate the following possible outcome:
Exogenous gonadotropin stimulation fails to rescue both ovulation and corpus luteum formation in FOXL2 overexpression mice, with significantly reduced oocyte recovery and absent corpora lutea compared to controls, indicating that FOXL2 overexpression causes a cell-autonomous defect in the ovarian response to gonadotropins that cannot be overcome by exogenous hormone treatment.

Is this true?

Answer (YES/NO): NO